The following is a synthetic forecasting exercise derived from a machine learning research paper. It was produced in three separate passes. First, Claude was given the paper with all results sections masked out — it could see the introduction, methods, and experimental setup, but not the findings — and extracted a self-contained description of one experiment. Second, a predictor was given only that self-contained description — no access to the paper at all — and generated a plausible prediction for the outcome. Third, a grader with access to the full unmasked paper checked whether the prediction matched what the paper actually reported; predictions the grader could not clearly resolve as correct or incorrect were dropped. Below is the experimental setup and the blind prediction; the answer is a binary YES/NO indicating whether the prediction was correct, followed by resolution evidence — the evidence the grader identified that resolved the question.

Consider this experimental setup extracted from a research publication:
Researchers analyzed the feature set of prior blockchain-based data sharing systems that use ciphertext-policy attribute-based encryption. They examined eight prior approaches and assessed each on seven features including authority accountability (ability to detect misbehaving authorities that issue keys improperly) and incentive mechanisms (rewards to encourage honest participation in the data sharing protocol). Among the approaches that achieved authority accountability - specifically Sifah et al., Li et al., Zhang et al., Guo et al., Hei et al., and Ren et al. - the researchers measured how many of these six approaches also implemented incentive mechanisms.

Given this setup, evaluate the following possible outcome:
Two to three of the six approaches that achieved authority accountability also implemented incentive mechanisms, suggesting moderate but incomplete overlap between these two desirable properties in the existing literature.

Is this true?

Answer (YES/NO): YES